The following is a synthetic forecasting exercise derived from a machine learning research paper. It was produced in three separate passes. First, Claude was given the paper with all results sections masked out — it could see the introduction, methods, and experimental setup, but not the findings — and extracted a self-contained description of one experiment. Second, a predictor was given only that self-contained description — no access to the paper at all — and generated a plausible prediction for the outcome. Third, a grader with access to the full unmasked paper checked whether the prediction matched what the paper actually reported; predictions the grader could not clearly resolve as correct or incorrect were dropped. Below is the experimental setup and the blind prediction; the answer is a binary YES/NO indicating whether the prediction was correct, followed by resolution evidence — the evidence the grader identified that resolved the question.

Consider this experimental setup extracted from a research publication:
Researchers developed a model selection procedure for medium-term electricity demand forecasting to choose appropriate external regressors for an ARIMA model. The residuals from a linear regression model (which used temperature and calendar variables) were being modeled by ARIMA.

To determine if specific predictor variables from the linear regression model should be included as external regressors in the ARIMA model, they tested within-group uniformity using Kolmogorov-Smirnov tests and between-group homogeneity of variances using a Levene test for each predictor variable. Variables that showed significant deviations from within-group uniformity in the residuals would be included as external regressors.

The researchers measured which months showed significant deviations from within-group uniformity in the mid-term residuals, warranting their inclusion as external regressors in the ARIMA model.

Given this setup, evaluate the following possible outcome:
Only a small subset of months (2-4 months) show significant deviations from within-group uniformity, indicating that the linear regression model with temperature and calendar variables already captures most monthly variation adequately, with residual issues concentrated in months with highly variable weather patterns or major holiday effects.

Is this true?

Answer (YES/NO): YES